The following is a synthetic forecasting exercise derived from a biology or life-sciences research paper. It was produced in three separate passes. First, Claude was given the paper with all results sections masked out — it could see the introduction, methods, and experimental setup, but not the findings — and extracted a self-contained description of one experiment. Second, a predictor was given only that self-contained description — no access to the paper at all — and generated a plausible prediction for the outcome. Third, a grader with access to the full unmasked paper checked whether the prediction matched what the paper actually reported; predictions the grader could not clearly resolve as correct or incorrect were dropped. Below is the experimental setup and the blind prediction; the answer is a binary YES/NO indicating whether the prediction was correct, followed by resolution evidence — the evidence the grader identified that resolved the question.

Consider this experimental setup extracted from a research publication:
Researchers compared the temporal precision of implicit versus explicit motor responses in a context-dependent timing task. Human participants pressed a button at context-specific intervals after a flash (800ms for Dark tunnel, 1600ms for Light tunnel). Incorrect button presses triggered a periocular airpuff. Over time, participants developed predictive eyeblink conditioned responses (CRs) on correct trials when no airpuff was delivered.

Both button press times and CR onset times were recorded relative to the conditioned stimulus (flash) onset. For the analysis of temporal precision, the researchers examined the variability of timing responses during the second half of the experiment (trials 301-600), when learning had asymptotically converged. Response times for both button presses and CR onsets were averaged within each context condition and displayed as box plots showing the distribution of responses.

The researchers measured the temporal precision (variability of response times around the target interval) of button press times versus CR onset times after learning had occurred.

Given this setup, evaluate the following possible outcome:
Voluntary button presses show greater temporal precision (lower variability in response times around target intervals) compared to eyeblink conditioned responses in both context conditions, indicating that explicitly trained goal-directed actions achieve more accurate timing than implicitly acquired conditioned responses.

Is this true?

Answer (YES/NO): NO